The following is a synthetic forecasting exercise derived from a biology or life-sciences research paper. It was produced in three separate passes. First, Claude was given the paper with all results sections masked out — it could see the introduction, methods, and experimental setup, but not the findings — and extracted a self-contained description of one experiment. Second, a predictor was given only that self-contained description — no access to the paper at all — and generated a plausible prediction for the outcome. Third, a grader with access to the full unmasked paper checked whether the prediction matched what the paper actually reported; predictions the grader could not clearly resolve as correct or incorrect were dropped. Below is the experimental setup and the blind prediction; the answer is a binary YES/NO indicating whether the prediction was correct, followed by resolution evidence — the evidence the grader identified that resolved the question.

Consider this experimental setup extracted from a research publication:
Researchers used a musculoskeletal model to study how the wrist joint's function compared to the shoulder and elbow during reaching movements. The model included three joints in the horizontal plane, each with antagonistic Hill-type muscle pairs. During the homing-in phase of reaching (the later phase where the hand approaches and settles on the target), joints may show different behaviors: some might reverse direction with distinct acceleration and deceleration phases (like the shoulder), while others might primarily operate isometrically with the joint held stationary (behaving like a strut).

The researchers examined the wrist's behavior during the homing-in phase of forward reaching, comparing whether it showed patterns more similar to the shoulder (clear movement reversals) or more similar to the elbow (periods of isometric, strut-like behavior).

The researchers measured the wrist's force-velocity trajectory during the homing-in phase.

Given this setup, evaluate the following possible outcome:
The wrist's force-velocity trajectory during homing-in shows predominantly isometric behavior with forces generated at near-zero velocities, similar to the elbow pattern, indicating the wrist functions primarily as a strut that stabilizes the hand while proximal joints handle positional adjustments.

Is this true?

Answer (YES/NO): NO